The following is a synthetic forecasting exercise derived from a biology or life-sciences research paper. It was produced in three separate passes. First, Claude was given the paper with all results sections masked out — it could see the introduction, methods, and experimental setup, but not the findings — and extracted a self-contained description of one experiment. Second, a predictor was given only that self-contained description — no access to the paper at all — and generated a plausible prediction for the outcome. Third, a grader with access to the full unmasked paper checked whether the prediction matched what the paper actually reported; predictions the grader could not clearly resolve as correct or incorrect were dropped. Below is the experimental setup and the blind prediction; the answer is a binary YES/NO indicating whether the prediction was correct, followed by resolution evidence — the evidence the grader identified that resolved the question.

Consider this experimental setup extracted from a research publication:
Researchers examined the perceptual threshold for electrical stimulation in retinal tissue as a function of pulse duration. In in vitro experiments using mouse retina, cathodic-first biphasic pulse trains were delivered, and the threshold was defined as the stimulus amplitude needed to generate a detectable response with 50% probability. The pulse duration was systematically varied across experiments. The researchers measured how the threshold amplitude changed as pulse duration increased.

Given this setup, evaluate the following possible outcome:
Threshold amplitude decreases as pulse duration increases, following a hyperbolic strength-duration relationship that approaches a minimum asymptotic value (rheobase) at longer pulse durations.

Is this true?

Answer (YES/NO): NO